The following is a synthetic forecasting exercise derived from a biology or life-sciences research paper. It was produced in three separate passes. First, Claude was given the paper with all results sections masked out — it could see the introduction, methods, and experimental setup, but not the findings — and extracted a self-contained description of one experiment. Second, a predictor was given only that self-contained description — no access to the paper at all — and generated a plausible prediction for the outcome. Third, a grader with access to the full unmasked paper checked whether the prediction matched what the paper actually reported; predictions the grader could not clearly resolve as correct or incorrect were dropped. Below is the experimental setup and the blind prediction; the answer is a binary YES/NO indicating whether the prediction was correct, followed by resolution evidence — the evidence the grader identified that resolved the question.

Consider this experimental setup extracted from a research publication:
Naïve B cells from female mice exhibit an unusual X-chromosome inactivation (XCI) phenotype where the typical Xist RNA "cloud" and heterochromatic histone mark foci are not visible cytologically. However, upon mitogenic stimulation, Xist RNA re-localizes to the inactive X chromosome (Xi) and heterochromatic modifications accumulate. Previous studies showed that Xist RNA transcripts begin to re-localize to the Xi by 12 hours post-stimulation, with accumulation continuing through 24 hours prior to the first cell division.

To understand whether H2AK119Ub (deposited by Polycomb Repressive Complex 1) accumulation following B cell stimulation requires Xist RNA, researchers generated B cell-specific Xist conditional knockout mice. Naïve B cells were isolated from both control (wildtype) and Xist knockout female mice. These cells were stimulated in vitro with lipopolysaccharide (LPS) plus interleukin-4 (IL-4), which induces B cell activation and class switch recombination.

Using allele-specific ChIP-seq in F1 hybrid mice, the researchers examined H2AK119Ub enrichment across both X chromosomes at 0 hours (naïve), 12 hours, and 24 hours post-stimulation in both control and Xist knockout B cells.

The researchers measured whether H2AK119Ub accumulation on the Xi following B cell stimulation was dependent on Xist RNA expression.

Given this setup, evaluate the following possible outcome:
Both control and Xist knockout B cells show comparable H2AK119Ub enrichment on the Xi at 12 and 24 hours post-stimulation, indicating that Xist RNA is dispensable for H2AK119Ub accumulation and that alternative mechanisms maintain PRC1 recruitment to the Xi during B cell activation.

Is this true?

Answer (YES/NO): NO